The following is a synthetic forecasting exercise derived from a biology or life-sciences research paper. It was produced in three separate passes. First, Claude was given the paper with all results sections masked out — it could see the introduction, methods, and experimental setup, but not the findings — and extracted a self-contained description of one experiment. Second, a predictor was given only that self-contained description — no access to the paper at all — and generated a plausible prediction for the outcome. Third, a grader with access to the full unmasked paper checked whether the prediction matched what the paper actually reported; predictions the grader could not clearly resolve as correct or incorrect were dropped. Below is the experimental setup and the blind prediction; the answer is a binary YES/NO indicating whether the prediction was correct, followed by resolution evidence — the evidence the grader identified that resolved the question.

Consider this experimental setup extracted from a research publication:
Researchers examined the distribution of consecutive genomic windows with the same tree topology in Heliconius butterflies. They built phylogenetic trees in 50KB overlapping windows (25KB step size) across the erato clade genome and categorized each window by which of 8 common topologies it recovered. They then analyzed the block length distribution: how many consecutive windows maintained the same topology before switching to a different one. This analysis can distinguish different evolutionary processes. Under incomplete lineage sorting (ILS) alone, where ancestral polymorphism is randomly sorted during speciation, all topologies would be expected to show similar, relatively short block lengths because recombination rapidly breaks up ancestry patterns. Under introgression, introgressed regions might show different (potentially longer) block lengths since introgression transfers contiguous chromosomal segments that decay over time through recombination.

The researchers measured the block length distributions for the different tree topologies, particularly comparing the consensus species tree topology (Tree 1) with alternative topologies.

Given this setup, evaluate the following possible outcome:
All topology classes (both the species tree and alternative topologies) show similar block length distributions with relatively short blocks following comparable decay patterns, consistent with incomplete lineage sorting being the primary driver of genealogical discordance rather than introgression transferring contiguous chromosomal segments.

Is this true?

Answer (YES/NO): NO